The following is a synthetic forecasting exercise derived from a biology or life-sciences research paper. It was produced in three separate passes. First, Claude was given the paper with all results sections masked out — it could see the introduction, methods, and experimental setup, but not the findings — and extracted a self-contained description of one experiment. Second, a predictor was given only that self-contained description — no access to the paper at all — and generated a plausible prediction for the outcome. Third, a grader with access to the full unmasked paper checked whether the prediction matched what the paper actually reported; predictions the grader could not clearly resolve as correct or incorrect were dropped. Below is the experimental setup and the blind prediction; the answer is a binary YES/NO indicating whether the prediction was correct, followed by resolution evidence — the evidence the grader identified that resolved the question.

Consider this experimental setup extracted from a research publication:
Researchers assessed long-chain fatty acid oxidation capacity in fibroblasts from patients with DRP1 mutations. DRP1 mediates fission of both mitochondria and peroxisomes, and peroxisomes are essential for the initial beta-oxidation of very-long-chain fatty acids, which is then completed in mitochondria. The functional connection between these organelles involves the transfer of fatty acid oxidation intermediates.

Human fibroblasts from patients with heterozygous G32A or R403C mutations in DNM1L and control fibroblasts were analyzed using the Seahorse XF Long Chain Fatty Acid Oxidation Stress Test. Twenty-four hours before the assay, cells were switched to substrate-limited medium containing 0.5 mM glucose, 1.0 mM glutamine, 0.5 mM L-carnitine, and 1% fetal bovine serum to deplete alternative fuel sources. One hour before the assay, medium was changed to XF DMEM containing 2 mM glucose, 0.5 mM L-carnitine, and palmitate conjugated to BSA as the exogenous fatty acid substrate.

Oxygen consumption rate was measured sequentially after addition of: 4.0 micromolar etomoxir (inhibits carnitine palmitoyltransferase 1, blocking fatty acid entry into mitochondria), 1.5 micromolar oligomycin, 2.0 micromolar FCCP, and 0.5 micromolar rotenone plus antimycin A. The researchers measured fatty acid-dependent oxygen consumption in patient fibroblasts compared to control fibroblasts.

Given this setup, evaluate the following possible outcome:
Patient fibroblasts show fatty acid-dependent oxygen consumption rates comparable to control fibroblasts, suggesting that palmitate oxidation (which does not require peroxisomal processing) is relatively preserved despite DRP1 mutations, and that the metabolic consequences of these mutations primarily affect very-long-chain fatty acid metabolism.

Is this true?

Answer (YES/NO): NO